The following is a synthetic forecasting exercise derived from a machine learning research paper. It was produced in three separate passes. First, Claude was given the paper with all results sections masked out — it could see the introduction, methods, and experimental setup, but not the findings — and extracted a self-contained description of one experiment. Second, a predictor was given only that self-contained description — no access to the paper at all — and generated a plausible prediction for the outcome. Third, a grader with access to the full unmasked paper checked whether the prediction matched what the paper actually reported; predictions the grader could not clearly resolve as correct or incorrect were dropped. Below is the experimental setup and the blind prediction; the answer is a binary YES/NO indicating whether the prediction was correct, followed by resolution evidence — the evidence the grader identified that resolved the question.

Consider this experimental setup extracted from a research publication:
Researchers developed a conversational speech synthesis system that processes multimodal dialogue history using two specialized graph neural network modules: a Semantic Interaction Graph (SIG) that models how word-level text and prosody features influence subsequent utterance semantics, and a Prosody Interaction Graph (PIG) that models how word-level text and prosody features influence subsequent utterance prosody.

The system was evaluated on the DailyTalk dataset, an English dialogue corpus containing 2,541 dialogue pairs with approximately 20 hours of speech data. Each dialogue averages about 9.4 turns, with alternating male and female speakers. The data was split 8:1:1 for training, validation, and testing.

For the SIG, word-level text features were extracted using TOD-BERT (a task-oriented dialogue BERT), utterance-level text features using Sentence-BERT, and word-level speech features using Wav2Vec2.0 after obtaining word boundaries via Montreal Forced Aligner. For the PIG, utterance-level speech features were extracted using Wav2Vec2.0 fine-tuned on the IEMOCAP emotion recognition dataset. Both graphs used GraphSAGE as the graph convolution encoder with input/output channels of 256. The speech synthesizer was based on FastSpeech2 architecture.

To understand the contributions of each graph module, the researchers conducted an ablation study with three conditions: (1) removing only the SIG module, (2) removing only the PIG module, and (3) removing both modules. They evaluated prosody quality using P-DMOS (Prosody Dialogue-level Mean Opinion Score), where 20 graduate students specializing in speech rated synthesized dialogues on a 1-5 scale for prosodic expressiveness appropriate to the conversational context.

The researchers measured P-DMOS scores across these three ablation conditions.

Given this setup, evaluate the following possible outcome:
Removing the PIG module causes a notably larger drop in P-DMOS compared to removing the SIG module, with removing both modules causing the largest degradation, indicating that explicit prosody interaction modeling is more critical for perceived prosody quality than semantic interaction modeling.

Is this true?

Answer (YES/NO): YES